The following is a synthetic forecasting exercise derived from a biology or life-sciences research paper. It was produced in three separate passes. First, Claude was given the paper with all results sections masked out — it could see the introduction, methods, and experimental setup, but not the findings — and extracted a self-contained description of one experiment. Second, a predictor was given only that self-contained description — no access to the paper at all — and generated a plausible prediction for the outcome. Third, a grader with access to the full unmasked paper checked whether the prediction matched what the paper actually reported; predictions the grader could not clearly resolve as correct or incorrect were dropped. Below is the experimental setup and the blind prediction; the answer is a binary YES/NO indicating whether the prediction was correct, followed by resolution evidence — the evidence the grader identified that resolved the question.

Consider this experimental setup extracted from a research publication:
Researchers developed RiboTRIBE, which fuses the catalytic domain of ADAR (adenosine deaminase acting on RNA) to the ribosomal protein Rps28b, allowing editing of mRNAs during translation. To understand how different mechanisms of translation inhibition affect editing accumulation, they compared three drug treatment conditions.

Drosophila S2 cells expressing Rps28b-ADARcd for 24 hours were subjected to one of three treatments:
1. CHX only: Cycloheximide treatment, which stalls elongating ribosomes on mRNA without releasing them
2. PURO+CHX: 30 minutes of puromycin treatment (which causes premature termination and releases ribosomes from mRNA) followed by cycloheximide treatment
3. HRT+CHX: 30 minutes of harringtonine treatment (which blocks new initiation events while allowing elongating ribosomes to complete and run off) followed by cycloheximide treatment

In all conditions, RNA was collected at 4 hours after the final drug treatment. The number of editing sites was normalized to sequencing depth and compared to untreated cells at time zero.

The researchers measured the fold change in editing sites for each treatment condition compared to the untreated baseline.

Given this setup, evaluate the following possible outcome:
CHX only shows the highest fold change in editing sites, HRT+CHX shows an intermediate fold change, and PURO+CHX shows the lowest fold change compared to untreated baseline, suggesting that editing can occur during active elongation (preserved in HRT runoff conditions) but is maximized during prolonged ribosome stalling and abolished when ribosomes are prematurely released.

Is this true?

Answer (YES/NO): YES